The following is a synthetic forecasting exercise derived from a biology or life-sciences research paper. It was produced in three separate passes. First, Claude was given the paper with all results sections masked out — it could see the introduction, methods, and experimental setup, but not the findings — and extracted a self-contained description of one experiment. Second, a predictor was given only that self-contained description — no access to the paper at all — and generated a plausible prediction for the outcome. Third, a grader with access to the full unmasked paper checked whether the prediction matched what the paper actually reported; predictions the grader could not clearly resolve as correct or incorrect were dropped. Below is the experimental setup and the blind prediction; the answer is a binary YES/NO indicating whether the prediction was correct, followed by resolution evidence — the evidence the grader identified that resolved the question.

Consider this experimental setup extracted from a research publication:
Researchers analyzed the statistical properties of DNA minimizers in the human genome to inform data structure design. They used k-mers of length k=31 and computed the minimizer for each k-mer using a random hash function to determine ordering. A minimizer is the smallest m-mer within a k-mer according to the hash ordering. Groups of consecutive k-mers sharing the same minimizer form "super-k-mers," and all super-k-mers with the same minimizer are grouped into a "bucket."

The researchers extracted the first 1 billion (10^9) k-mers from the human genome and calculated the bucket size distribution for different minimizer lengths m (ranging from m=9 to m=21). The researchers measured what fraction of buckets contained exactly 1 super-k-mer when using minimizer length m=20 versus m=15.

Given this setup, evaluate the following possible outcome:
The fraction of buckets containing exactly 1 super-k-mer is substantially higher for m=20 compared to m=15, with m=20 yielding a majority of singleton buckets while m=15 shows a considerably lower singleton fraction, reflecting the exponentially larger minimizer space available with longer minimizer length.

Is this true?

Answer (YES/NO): YES